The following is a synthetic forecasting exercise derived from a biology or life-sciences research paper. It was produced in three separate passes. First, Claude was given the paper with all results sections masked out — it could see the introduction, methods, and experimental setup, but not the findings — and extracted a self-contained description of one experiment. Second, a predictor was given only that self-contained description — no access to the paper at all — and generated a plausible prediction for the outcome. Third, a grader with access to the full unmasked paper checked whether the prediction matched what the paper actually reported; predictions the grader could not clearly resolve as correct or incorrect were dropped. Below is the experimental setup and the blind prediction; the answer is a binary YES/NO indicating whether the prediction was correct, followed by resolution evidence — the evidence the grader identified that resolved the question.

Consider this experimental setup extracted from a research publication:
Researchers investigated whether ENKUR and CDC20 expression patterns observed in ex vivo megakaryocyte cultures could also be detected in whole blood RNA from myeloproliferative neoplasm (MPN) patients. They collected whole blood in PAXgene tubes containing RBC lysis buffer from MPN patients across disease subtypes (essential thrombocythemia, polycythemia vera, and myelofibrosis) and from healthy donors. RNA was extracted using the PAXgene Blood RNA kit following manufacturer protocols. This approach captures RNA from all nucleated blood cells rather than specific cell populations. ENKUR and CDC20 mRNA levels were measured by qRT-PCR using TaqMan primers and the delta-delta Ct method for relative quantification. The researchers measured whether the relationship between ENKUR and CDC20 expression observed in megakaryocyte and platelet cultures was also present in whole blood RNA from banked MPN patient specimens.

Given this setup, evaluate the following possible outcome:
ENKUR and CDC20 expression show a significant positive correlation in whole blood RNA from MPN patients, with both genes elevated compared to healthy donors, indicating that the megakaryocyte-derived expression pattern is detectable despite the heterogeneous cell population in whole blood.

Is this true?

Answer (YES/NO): NO